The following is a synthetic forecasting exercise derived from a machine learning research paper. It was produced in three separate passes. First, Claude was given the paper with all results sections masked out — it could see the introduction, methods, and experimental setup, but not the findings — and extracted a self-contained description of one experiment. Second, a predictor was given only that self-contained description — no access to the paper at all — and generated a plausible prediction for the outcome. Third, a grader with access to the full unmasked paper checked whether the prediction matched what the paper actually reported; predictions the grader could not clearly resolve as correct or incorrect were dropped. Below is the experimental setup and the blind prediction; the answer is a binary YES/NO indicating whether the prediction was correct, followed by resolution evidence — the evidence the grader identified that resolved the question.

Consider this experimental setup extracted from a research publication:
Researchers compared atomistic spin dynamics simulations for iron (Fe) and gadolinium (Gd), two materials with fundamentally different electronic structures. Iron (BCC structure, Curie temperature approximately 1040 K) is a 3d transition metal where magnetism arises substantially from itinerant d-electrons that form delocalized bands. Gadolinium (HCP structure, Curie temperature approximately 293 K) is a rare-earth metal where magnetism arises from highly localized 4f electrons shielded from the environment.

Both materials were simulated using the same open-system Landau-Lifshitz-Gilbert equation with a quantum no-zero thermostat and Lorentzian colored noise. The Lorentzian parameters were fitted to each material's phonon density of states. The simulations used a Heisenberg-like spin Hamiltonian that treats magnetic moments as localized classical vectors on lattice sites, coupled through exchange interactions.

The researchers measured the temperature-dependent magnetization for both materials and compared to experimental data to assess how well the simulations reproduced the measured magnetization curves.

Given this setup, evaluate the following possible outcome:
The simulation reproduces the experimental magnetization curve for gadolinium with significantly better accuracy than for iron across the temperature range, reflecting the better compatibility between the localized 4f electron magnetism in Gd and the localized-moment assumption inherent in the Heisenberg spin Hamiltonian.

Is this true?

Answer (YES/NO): YES